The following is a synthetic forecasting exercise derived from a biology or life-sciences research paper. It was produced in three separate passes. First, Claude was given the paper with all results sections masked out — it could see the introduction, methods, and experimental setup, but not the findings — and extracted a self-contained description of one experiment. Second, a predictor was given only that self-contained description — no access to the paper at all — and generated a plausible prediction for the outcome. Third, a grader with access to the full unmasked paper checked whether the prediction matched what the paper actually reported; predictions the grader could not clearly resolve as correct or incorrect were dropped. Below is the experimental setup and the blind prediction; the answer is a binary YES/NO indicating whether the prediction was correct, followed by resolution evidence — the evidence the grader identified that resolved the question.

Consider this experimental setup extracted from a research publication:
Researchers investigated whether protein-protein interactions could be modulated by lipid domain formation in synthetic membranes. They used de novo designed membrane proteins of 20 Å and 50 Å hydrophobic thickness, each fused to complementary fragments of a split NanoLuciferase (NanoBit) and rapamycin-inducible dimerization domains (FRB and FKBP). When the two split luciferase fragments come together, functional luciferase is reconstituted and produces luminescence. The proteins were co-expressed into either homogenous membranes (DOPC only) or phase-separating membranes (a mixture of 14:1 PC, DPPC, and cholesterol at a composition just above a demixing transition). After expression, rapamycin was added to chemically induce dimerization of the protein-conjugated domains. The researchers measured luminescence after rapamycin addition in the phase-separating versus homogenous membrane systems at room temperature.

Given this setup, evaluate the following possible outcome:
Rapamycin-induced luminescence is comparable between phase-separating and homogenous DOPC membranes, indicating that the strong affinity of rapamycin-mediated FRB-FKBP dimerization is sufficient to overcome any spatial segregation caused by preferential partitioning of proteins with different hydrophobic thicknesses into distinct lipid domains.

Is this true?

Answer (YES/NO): NO